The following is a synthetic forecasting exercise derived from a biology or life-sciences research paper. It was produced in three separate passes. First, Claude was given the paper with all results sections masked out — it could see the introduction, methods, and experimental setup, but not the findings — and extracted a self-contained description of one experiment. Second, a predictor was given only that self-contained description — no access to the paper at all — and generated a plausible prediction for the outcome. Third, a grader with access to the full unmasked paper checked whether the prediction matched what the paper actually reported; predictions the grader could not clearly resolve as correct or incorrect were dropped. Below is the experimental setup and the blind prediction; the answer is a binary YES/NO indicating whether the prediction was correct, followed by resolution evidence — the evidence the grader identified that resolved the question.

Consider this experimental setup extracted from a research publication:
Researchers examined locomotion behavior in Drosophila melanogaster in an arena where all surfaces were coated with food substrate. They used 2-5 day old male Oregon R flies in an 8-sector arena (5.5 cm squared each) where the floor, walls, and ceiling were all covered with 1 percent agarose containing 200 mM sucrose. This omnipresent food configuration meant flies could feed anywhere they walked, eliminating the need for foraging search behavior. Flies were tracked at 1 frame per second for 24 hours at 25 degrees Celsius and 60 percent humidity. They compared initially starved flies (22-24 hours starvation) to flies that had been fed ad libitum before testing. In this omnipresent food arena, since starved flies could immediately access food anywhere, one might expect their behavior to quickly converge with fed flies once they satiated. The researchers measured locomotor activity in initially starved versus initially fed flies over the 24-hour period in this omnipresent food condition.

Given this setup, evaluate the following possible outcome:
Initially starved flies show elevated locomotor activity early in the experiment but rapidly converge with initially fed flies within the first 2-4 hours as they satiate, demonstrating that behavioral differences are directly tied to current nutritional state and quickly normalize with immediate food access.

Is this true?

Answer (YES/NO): NO